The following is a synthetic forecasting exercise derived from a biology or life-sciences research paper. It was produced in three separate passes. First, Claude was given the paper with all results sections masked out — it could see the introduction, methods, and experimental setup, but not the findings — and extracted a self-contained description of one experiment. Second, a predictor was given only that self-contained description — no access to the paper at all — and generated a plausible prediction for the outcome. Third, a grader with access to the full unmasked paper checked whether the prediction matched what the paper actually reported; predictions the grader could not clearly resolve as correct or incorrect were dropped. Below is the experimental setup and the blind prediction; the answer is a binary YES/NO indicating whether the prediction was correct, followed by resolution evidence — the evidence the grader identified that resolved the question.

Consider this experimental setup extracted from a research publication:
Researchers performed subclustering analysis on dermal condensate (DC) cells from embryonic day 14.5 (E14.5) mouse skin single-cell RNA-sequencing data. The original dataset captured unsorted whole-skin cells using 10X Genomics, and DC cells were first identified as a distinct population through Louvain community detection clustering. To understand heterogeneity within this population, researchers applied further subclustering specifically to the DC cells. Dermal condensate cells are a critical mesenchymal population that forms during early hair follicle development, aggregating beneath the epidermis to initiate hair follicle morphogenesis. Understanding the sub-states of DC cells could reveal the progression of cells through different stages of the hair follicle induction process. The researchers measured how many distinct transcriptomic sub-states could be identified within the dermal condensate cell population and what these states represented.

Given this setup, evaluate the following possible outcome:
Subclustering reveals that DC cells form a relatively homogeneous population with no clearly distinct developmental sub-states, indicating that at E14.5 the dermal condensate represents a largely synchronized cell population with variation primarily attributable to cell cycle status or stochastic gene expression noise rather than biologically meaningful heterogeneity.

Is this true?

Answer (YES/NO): NO